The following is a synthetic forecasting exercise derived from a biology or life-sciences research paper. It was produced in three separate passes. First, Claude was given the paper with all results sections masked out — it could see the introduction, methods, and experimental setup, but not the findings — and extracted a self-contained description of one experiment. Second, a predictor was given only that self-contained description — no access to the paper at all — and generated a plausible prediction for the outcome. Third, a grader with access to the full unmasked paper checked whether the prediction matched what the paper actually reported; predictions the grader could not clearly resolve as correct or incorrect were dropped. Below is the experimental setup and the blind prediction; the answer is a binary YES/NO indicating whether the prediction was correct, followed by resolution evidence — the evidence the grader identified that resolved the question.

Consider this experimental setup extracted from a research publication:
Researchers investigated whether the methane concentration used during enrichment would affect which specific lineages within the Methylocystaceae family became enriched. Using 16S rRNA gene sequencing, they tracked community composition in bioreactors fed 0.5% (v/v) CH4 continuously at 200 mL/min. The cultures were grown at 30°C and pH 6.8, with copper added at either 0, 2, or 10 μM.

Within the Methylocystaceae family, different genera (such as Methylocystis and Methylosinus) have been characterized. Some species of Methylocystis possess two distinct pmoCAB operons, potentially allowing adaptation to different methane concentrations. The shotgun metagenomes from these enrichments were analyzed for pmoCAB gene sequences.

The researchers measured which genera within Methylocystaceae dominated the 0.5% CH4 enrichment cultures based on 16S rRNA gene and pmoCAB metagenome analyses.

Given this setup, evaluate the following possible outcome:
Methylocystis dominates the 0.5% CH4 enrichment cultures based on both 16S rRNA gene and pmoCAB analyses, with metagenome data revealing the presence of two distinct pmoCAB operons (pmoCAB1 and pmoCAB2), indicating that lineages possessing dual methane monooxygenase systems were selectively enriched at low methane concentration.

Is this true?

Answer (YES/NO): NO